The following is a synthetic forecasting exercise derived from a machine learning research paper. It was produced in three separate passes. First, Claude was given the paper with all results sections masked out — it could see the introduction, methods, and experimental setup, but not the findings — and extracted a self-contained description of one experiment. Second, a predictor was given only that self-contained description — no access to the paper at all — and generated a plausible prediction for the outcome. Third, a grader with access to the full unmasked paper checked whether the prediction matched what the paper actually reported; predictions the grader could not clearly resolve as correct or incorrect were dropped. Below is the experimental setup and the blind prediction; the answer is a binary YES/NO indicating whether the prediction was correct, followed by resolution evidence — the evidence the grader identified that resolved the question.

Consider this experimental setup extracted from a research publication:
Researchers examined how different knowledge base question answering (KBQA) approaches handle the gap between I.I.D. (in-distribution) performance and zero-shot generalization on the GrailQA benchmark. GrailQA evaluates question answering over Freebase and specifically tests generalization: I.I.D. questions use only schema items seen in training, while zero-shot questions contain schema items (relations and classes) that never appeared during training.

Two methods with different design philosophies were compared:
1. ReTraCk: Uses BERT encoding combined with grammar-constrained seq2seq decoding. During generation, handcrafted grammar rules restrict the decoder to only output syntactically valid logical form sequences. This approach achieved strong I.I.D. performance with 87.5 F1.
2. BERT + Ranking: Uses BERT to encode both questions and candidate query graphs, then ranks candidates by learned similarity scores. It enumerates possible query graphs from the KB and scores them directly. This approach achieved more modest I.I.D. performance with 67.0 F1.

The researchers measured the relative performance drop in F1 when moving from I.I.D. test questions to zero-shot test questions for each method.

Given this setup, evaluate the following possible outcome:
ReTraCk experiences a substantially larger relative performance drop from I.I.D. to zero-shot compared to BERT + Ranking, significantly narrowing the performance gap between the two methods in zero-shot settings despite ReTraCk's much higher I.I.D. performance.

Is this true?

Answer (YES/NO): YES